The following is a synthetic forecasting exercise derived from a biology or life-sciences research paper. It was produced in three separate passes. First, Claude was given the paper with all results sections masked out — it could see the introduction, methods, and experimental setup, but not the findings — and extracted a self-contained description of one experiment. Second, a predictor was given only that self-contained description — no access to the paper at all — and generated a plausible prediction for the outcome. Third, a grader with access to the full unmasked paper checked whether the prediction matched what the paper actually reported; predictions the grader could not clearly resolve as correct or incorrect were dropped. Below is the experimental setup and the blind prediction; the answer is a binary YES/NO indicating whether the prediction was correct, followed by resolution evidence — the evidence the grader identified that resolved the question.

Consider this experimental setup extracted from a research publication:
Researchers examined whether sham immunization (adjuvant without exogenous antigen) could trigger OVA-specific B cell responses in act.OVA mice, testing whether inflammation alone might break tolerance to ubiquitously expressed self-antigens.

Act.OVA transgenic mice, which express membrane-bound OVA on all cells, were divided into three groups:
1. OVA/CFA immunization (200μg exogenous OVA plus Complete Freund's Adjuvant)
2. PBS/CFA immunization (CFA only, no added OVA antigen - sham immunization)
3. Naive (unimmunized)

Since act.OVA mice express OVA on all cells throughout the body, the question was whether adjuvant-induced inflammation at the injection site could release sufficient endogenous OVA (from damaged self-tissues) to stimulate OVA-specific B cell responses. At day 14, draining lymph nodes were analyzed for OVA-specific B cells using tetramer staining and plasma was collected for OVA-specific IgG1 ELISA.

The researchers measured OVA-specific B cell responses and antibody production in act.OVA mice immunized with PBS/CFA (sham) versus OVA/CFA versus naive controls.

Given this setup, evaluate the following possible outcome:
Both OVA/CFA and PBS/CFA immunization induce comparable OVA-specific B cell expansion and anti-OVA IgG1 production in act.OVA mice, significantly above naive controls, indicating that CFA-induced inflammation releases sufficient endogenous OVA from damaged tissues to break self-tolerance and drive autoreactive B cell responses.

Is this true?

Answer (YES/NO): NO